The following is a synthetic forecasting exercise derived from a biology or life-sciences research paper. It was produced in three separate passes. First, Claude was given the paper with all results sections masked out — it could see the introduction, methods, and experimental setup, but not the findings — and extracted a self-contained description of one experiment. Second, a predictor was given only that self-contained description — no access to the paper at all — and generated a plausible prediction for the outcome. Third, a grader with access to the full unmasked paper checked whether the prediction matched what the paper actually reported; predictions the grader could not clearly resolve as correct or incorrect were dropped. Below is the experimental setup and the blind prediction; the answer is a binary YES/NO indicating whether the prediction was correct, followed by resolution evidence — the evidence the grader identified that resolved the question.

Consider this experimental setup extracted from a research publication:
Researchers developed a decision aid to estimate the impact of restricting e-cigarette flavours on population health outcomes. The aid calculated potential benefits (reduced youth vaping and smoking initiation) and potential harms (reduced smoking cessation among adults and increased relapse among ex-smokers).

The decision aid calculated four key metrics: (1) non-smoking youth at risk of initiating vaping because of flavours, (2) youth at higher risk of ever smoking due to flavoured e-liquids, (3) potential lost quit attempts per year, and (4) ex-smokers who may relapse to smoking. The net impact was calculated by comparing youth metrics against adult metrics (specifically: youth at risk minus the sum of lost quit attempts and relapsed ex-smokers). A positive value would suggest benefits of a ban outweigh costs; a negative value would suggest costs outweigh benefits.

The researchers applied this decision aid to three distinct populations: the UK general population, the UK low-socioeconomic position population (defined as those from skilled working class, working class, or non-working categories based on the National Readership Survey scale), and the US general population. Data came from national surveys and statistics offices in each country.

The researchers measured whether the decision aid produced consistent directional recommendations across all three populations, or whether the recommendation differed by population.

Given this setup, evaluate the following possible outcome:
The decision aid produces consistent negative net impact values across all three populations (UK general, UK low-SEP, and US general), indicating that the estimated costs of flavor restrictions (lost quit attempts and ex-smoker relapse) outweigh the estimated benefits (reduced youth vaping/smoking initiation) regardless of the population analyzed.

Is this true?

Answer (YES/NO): YES